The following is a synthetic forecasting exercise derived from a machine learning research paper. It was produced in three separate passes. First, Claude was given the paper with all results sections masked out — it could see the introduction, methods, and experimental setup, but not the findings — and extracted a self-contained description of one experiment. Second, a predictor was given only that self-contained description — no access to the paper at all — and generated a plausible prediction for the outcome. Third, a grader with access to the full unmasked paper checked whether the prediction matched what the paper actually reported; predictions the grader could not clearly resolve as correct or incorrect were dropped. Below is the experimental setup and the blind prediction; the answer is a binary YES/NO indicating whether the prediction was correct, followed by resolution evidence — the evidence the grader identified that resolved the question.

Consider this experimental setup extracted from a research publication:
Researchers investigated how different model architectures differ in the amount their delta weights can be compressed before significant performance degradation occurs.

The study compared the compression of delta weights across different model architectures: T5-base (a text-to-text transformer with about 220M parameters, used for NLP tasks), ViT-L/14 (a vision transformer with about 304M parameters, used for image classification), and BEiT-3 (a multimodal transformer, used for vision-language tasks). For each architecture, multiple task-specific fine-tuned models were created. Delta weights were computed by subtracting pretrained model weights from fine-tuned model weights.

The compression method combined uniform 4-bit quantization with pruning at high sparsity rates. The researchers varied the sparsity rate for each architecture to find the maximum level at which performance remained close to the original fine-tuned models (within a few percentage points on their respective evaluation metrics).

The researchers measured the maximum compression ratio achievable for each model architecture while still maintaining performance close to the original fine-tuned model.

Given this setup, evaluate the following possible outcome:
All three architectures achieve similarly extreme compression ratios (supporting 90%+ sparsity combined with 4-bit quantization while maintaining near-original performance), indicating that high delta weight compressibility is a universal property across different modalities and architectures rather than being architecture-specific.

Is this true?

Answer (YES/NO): NO